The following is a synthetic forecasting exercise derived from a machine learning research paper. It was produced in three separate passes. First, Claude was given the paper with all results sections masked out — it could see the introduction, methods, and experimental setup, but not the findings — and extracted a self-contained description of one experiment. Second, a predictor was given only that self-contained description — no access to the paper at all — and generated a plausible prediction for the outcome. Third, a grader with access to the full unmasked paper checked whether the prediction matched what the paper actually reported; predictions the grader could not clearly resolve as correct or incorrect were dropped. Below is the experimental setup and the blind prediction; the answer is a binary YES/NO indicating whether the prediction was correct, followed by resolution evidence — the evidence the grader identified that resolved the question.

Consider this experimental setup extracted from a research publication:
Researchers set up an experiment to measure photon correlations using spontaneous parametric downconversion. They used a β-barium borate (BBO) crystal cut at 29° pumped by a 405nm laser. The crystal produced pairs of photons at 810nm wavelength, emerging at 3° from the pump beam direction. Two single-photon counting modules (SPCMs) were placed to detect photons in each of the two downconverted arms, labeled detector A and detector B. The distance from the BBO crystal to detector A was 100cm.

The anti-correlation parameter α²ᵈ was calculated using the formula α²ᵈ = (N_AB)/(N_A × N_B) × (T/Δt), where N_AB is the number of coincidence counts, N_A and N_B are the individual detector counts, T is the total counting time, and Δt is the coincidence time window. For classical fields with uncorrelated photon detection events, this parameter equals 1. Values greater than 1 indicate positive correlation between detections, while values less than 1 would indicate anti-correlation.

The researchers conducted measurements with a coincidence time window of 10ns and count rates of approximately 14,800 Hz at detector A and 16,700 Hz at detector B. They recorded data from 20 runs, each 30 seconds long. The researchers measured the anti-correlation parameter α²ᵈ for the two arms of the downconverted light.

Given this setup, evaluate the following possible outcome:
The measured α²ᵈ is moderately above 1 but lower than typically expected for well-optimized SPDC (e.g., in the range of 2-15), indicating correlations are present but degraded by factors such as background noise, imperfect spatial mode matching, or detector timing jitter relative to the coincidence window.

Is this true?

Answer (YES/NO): NO